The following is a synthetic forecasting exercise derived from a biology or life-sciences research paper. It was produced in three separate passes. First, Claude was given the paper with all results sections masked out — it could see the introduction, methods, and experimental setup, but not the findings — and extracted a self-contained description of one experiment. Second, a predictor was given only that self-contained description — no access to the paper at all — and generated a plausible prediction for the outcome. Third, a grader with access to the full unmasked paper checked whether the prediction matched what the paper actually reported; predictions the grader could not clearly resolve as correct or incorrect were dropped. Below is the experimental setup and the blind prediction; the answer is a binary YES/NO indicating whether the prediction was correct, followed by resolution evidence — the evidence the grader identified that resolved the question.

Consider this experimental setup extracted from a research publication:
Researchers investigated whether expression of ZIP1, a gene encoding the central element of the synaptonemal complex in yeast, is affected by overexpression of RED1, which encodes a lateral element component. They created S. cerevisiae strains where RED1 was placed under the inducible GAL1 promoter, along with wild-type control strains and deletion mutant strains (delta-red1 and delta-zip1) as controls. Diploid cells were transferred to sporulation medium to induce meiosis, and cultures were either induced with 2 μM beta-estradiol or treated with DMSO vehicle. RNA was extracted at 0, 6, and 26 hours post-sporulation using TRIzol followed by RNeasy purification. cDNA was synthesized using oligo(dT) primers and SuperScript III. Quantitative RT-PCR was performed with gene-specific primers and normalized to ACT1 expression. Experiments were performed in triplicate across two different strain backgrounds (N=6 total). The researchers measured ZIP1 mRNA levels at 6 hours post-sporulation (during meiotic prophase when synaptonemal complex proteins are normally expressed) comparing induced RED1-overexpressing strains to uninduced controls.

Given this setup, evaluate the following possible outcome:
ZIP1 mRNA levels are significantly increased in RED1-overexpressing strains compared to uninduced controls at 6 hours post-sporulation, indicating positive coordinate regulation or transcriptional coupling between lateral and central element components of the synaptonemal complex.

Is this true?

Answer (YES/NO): NO